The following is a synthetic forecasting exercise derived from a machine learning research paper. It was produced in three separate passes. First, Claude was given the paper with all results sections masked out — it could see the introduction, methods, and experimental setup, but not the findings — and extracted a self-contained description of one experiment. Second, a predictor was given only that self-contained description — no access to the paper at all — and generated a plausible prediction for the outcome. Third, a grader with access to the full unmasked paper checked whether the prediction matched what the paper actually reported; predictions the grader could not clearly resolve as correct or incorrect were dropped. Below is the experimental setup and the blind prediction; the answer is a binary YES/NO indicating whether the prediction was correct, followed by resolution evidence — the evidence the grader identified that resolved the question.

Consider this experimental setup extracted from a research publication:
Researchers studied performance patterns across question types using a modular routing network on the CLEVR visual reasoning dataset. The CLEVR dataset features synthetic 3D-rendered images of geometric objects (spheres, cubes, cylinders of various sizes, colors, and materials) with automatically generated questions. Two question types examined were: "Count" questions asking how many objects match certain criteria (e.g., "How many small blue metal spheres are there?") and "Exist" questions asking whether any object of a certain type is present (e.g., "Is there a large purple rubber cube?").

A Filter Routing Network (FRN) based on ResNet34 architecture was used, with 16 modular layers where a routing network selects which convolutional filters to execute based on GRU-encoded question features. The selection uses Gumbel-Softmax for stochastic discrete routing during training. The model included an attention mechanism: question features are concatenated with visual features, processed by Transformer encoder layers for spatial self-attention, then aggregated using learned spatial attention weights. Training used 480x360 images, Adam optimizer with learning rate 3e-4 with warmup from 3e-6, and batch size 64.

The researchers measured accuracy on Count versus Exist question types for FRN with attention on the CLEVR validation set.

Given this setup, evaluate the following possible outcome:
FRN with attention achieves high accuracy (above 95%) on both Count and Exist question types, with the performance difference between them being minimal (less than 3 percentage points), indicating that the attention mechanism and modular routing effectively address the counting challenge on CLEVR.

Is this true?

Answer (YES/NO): YES